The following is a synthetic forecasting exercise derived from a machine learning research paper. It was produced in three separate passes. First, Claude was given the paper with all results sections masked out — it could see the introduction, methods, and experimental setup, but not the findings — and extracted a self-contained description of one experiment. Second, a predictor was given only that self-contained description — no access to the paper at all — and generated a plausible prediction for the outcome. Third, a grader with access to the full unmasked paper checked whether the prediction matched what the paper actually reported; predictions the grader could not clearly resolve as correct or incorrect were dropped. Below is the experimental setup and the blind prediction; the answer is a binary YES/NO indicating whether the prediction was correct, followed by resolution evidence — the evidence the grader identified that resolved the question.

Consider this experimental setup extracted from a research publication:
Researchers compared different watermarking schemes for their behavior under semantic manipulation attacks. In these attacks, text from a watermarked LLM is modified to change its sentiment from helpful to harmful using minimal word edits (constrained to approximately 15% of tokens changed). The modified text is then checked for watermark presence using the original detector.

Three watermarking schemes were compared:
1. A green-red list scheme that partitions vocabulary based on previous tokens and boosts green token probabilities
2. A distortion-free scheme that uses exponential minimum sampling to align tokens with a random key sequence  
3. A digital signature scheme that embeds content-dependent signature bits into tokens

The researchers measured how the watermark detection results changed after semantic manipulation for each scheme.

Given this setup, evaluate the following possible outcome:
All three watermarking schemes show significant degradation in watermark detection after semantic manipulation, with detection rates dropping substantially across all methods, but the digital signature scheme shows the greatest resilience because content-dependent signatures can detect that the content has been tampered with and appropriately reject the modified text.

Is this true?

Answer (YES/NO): NO